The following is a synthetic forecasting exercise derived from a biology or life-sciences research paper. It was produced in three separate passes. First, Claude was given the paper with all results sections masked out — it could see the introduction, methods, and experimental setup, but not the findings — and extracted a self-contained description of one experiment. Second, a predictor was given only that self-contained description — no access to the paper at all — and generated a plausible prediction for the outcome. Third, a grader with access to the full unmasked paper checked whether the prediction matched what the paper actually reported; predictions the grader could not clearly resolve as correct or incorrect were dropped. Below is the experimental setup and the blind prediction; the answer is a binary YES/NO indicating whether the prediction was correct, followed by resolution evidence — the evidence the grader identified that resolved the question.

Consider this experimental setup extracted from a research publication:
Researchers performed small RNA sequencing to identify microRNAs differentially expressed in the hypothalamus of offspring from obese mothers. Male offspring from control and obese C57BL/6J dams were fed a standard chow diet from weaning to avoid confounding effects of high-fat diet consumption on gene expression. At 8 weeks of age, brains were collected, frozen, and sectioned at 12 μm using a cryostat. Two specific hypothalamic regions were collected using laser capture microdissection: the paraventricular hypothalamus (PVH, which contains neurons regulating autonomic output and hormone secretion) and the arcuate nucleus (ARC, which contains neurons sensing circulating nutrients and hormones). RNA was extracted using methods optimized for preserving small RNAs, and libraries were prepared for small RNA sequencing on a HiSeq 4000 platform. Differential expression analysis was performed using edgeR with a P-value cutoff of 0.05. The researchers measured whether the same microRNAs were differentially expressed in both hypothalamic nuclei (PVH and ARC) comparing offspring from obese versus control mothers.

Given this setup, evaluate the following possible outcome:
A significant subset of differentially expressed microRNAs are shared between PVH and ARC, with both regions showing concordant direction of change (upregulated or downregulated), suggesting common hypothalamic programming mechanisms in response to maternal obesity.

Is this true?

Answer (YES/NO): NO